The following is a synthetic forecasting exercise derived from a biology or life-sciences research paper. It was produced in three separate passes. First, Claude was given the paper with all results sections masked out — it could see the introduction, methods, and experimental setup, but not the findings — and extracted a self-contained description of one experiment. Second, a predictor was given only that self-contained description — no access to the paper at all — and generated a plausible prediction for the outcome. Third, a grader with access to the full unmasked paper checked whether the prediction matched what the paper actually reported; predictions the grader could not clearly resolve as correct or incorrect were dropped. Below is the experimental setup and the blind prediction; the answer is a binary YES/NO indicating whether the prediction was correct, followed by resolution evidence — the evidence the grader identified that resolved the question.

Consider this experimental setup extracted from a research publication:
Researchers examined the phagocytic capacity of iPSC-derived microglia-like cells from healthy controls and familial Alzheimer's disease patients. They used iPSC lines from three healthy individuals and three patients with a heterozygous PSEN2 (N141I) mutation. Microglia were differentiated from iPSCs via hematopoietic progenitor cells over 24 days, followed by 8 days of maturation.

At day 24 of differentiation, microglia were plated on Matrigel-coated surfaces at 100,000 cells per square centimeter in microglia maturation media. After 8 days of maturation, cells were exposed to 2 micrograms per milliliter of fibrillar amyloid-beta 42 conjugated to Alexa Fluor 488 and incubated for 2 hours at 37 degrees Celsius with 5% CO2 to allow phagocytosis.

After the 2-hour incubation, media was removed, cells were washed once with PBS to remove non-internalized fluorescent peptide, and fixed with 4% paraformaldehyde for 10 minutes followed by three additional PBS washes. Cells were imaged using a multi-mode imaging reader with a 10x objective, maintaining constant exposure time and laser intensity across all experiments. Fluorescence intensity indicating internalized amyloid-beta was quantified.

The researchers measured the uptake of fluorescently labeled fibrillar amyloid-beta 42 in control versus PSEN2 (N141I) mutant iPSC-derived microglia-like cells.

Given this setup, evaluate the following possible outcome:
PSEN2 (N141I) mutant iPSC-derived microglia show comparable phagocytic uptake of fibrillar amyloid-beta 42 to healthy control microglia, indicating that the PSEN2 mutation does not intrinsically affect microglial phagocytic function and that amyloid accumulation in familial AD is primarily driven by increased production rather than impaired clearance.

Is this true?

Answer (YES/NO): YES